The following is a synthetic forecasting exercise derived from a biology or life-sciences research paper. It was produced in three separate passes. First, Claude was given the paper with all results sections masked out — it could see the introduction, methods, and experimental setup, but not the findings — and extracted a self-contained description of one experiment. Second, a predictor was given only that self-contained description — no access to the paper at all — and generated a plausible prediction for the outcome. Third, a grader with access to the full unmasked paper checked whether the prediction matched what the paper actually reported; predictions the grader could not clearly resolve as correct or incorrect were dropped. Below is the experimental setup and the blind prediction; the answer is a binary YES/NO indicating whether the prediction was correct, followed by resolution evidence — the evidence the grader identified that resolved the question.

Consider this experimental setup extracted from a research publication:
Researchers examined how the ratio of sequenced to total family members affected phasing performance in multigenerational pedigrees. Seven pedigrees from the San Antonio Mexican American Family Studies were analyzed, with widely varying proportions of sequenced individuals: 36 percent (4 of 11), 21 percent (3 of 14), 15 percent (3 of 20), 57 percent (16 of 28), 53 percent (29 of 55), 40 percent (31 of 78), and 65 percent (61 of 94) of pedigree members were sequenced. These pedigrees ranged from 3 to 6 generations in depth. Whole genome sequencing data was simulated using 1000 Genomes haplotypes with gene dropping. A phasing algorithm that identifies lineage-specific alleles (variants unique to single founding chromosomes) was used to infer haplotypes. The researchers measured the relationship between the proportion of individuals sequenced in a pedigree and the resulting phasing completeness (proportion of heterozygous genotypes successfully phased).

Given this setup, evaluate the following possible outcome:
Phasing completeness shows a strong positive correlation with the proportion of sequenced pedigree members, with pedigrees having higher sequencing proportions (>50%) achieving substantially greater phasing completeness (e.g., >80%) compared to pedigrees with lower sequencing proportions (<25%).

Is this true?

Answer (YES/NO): NO